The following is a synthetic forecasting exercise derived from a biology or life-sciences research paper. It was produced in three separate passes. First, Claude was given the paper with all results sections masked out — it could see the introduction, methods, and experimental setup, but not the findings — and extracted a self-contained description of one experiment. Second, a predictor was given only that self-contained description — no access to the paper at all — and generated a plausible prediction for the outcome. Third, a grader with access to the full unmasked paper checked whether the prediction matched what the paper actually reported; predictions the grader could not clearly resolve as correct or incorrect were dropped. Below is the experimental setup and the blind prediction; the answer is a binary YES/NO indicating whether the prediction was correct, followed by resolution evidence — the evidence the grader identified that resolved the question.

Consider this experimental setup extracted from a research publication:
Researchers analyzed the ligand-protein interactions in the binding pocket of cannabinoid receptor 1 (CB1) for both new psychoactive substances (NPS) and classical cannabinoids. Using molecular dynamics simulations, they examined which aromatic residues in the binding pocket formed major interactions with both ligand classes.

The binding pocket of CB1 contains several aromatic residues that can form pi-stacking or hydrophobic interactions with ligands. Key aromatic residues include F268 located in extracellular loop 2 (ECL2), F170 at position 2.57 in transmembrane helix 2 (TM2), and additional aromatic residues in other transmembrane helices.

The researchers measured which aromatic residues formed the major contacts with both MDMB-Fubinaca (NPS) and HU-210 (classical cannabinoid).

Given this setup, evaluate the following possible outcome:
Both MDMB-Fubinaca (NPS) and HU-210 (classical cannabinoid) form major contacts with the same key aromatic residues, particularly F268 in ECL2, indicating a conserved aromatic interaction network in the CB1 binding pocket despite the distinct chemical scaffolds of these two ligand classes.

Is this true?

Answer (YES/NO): YES